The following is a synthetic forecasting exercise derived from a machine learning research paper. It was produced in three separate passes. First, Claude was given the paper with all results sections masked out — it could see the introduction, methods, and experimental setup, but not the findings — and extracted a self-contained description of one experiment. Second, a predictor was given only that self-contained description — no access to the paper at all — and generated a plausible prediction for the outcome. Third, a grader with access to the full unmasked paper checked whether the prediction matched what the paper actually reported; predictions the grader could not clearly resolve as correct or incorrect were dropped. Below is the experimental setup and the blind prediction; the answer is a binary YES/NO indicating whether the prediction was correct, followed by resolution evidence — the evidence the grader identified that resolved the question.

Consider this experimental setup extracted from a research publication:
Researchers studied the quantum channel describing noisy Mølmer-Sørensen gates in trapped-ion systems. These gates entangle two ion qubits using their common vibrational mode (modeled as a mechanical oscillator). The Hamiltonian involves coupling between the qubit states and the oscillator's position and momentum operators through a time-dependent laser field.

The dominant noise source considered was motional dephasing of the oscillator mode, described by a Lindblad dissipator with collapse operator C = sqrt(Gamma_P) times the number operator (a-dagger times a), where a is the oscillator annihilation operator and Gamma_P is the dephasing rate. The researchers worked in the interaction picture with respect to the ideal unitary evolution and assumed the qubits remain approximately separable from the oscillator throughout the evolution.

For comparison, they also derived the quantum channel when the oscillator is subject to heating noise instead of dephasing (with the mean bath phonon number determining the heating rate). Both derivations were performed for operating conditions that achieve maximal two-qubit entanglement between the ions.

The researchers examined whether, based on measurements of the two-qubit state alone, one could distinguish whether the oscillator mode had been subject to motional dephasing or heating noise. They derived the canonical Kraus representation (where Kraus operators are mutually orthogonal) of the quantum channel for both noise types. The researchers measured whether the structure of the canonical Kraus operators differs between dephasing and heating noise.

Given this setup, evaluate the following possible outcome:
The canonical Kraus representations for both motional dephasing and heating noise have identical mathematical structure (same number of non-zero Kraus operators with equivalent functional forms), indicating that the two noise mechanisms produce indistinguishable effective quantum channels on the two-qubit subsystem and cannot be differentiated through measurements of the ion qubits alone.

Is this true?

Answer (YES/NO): YES